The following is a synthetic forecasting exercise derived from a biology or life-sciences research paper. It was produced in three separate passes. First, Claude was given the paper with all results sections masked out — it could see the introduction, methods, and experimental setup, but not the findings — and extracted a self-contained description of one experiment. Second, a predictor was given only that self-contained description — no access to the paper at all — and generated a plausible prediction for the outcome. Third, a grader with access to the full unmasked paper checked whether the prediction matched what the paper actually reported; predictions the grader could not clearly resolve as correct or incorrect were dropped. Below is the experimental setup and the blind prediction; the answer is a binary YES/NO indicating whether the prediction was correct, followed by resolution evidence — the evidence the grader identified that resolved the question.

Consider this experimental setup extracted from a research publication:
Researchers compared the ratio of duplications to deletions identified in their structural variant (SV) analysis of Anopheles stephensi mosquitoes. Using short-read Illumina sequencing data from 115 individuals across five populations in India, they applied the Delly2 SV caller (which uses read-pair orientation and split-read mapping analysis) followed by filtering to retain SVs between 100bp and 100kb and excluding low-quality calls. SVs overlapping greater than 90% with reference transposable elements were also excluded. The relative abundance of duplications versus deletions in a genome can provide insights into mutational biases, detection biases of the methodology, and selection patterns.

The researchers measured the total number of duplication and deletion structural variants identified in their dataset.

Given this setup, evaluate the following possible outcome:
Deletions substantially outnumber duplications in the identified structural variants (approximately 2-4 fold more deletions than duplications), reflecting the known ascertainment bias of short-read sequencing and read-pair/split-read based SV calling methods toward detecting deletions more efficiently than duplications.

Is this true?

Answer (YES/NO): NO